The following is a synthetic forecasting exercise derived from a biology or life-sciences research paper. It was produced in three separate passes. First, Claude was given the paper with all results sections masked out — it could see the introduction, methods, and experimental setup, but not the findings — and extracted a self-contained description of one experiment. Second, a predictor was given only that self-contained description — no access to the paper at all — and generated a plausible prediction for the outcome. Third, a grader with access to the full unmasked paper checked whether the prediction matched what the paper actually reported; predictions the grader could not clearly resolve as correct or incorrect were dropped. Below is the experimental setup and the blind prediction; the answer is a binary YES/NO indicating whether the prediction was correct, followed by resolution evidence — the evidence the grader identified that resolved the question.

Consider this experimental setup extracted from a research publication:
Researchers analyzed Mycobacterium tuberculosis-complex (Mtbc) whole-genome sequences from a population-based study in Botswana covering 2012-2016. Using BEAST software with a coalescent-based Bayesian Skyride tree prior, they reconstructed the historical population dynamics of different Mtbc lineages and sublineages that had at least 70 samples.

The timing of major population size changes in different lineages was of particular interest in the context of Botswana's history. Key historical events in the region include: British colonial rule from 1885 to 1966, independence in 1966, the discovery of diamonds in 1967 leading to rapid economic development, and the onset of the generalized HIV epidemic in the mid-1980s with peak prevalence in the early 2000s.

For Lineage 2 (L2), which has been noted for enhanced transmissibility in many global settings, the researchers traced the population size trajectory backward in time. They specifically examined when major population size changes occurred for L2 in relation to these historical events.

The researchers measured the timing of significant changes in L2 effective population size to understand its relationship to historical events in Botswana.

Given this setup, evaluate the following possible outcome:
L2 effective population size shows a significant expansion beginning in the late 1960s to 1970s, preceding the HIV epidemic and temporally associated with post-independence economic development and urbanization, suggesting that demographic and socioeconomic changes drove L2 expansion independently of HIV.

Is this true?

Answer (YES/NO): NO